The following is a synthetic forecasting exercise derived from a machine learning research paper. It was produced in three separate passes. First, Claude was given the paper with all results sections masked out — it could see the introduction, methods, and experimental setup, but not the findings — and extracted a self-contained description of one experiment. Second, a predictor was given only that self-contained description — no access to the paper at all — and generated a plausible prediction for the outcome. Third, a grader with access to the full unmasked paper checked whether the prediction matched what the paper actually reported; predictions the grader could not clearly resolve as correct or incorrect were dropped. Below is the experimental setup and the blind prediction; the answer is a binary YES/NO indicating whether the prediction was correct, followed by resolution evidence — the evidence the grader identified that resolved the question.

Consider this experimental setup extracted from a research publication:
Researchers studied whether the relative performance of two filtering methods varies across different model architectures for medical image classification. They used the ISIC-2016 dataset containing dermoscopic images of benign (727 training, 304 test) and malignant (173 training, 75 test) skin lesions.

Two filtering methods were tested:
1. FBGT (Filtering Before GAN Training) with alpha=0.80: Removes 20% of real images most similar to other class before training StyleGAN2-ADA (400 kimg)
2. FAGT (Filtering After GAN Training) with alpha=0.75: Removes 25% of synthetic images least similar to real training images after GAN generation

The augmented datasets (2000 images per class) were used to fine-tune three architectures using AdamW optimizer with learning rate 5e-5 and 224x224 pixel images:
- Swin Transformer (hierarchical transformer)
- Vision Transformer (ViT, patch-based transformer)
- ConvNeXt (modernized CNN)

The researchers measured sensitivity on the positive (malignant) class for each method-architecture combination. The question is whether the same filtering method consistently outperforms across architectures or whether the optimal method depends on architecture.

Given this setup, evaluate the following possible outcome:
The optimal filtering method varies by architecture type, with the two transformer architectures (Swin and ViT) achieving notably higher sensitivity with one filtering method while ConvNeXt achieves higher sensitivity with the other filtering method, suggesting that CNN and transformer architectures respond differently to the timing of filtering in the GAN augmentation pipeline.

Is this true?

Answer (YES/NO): NO